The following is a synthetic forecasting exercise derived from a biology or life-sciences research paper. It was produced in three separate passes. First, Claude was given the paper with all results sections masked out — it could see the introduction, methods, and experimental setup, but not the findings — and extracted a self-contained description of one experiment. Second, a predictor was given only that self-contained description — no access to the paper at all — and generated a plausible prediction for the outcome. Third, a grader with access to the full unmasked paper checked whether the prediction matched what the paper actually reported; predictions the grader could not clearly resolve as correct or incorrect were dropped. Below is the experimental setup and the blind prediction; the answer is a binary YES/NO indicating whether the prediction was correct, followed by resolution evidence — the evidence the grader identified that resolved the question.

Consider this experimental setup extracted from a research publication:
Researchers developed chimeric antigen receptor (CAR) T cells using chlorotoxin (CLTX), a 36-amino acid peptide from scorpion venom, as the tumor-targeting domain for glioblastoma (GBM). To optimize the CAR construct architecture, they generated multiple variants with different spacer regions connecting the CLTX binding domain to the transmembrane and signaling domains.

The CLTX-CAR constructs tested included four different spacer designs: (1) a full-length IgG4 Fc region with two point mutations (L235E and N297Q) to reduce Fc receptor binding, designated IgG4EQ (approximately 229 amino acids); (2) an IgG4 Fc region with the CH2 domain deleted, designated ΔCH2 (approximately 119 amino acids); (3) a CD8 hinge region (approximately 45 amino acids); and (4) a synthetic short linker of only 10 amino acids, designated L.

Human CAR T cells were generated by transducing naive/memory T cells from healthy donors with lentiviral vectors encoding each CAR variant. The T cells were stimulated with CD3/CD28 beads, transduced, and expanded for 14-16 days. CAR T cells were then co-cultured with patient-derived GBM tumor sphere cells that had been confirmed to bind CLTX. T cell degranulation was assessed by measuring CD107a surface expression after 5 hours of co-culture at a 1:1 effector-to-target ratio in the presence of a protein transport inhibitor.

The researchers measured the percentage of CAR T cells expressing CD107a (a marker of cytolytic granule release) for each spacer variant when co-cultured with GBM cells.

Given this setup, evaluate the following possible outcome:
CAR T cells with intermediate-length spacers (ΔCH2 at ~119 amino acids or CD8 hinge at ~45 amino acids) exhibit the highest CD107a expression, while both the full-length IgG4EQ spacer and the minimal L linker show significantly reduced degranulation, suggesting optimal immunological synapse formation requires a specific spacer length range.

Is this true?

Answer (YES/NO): NO